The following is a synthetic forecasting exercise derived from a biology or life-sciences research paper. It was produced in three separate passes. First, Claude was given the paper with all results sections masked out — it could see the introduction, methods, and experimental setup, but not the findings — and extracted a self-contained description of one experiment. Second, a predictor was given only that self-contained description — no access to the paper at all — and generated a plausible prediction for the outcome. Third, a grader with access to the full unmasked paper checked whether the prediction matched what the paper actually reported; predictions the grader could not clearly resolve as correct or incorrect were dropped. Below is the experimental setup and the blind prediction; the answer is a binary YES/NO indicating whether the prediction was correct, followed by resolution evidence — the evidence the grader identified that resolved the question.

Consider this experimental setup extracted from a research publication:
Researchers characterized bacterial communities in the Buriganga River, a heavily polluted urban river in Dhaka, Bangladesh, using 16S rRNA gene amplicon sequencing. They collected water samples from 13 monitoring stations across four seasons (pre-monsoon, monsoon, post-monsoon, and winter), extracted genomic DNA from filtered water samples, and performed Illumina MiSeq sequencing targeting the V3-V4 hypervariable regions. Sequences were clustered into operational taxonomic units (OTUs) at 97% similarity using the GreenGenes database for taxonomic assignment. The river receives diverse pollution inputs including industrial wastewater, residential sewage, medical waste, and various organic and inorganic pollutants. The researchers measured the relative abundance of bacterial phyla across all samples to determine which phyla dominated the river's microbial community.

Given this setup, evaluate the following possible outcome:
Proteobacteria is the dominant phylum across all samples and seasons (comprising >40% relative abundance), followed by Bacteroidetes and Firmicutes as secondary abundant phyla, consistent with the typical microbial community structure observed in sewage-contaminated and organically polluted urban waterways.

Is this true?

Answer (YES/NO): NO